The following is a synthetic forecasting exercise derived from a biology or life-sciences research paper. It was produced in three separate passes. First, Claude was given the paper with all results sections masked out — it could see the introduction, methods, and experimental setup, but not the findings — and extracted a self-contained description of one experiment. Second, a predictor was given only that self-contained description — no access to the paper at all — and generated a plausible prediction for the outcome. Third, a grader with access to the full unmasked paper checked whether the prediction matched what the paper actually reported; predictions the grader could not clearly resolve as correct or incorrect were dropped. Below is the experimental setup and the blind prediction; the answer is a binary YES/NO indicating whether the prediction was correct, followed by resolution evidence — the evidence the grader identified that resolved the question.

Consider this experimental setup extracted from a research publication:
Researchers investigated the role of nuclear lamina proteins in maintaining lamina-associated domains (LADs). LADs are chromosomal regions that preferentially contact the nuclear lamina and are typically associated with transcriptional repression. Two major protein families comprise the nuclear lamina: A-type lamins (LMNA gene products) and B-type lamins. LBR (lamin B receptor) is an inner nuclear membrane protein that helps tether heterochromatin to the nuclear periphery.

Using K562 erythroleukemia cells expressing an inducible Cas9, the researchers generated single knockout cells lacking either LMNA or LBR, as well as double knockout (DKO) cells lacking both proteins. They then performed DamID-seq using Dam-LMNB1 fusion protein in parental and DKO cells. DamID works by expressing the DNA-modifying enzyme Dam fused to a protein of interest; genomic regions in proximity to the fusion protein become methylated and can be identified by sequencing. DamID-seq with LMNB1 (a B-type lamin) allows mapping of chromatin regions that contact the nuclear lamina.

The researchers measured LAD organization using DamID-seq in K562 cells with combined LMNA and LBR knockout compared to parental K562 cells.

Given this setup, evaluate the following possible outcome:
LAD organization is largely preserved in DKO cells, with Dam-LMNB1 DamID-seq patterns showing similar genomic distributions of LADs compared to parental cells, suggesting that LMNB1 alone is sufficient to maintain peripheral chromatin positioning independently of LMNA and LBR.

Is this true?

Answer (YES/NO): NO